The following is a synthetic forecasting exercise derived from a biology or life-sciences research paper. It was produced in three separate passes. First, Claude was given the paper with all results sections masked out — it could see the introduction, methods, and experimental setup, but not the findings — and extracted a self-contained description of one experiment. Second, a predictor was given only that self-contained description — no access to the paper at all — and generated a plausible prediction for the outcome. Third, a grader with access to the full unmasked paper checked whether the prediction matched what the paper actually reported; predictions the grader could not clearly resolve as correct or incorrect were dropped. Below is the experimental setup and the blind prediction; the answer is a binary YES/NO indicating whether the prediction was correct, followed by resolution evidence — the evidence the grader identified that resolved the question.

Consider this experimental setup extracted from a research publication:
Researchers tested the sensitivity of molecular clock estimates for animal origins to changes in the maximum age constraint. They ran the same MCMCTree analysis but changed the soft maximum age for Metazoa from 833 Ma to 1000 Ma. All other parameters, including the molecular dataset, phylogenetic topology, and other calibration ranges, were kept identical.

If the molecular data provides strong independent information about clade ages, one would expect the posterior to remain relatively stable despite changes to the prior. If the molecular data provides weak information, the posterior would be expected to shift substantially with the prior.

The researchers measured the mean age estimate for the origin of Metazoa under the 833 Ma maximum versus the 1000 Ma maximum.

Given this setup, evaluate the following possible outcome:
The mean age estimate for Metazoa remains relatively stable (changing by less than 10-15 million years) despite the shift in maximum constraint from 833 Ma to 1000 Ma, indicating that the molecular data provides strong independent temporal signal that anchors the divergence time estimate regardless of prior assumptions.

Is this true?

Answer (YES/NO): NO